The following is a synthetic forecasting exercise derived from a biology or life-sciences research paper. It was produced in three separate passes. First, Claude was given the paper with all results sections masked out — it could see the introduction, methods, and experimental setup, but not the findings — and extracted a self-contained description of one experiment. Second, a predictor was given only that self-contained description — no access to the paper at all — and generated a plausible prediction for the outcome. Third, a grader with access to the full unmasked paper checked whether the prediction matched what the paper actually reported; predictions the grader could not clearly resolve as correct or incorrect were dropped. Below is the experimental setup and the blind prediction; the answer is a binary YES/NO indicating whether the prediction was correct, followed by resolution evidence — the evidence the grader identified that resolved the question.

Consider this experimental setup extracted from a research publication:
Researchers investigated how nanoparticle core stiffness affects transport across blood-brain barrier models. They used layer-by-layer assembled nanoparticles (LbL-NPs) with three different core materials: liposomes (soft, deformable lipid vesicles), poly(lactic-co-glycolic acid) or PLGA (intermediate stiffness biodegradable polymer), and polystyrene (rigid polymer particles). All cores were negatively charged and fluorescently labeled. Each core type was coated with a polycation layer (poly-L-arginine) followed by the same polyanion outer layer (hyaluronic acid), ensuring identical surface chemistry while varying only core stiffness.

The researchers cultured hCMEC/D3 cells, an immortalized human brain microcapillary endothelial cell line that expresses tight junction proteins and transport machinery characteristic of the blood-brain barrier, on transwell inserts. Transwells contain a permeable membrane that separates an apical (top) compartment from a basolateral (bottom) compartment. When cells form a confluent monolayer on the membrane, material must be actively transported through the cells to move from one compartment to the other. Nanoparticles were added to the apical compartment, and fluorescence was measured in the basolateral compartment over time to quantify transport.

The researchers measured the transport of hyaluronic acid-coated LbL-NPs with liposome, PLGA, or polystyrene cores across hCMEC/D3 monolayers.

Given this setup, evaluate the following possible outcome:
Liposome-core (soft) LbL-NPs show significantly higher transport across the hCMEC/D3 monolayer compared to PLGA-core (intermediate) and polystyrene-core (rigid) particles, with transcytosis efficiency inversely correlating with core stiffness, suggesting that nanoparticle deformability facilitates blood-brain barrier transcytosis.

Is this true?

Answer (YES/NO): YES